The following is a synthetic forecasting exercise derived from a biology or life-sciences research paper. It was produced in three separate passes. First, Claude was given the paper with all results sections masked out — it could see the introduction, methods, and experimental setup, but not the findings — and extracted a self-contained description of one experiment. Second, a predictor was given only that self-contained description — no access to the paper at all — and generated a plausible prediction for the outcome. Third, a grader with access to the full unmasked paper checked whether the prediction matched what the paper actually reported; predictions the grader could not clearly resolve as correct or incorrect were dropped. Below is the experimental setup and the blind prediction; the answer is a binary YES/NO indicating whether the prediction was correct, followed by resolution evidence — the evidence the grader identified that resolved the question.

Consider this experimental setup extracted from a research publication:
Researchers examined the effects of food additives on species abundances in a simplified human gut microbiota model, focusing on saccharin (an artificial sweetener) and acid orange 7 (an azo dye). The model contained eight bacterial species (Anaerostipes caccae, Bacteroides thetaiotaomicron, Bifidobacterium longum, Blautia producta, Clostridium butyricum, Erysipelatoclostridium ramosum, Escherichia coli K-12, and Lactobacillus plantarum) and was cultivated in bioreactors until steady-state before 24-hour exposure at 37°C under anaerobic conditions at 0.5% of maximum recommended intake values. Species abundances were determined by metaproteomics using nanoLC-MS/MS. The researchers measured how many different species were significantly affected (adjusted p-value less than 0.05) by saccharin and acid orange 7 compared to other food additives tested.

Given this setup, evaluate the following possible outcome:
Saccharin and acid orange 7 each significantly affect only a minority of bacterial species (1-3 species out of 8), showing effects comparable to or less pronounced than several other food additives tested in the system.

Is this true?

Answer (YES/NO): NO